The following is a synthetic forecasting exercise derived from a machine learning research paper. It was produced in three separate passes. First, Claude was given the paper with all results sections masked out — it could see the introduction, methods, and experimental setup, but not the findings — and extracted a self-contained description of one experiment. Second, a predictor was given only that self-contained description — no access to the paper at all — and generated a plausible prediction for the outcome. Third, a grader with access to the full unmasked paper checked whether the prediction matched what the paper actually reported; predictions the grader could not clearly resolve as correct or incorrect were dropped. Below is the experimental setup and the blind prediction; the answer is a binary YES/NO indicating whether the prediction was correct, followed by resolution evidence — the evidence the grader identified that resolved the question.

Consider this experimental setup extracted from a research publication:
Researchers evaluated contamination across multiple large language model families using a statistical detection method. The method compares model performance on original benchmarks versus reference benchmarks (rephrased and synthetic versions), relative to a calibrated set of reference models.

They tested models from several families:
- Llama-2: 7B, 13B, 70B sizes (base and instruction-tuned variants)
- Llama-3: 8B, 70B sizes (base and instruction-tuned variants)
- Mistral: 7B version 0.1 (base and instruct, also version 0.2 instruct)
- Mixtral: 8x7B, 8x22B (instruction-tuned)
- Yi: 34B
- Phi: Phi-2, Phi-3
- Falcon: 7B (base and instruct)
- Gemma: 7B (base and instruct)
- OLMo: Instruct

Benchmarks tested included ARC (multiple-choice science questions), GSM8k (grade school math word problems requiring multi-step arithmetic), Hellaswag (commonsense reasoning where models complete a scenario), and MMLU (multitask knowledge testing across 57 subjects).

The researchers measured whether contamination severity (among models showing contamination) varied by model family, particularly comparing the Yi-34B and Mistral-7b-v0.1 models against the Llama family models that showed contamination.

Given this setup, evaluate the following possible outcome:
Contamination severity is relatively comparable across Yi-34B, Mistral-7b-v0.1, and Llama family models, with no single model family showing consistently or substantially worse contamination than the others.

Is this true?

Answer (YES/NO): YES